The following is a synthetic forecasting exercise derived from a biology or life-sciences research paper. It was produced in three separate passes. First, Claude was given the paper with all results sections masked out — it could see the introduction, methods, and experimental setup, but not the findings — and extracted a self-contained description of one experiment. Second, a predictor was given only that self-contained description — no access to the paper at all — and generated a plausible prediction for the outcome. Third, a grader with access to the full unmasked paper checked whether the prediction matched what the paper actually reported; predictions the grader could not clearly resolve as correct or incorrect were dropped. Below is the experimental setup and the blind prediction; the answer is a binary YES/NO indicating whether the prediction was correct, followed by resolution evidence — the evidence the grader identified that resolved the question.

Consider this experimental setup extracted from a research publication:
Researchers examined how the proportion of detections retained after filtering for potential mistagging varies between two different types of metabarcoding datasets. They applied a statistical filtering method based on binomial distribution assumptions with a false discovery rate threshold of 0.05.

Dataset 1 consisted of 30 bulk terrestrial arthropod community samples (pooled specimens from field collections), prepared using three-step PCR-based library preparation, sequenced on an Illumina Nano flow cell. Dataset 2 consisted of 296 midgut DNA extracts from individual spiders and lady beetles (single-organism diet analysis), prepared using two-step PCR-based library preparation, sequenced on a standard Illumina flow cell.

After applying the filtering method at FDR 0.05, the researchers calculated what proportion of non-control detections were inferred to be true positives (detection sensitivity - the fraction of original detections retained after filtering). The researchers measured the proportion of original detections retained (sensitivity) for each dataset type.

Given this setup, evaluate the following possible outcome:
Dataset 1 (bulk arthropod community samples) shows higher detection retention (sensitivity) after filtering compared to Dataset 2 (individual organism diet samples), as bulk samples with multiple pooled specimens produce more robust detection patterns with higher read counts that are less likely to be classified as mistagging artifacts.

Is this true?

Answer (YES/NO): YES